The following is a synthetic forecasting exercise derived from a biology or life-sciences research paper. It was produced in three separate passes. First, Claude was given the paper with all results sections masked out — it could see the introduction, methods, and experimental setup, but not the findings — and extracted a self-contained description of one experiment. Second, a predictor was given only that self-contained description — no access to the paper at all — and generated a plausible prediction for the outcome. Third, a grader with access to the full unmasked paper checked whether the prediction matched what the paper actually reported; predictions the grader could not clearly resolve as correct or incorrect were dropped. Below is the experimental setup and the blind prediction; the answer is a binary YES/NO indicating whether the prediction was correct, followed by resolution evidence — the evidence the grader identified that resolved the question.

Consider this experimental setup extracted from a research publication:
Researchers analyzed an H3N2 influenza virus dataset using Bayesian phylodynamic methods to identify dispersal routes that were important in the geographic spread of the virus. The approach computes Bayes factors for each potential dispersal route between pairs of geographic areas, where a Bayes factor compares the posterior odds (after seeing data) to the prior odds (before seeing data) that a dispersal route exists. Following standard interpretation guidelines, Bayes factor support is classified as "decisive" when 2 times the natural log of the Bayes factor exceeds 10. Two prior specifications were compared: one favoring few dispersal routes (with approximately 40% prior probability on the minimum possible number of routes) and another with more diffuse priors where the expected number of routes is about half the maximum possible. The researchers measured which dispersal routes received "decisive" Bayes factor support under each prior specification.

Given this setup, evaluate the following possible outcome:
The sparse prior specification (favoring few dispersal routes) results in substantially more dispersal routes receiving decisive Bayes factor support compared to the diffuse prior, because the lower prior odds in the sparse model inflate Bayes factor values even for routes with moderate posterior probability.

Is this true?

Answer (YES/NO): YES